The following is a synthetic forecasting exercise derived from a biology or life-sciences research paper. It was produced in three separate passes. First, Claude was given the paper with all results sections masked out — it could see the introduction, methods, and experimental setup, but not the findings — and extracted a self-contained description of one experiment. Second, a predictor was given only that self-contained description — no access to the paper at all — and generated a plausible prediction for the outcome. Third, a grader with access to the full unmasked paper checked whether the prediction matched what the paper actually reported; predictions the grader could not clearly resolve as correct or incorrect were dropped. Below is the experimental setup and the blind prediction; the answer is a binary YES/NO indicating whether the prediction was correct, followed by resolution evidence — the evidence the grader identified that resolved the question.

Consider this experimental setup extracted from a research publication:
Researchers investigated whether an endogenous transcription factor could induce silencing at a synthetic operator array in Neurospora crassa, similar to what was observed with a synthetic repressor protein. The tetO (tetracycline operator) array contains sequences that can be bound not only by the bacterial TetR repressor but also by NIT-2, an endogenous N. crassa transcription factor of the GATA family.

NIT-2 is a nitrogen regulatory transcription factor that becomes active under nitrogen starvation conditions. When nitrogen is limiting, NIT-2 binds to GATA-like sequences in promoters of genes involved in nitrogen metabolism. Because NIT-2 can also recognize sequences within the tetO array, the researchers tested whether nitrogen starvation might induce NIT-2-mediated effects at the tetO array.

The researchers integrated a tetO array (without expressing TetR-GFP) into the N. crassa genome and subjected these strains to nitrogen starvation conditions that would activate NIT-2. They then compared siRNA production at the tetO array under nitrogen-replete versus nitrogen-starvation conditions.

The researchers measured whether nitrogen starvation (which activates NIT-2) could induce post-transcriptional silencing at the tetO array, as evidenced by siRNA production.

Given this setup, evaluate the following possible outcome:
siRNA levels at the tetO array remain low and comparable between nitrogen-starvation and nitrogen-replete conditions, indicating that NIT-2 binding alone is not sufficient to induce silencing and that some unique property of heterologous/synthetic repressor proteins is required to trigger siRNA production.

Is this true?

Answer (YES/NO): NO